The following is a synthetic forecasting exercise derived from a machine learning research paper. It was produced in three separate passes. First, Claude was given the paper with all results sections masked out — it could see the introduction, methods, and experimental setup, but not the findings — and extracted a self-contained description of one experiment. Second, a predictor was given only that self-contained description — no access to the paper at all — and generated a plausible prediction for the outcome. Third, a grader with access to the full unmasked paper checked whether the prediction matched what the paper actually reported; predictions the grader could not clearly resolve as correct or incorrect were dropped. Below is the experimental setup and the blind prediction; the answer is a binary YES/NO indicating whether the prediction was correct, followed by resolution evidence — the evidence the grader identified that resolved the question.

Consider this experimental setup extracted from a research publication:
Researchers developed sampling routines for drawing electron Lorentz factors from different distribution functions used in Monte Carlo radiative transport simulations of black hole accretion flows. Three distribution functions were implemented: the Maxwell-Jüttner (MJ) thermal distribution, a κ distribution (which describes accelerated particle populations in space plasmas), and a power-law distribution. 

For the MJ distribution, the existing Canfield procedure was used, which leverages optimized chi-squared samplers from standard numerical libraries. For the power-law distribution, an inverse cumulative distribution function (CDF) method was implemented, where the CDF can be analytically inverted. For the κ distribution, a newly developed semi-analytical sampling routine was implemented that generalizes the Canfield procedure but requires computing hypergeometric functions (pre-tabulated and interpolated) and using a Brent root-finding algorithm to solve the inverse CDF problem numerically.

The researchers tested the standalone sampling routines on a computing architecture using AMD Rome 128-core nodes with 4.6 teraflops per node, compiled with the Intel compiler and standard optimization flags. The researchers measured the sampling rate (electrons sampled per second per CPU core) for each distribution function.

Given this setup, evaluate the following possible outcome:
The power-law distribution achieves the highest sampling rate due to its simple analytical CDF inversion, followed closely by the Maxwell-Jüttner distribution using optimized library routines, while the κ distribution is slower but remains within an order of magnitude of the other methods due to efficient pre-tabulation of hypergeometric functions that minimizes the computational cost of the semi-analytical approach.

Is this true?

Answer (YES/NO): NO